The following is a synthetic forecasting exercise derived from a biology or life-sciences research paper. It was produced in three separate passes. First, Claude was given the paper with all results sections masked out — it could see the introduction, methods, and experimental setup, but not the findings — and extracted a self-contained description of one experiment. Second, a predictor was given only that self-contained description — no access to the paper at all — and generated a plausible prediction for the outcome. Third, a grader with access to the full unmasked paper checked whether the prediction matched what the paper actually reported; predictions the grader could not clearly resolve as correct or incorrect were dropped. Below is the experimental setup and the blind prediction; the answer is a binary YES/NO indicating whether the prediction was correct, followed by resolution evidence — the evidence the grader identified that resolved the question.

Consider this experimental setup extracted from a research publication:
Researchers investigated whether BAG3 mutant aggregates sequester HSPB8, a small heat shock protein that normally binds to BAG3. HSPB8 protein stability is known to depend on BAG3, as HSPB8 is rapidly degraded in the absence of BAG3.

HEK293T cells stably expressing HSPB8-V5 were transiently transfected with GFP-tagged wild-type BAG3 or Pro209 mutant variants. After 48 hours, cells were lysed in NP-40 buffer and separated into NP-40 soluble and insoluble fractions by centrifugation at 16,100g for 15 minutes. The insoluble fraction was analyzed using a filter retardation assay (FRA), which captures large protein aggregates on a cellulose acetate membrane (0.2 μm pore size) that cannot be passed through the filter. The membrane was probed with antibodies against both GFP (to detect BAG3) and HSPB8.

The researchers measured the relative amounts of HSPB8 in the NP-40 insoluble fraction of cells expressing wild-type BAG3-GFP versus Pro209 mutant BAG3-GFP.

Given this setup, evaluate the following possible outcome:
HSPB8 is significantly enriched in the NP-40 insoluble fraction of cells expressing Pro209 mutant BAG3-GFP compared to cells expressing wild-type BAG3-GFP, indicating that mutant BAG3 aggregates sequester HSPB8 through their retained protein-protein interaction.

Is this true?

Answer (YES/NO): YES